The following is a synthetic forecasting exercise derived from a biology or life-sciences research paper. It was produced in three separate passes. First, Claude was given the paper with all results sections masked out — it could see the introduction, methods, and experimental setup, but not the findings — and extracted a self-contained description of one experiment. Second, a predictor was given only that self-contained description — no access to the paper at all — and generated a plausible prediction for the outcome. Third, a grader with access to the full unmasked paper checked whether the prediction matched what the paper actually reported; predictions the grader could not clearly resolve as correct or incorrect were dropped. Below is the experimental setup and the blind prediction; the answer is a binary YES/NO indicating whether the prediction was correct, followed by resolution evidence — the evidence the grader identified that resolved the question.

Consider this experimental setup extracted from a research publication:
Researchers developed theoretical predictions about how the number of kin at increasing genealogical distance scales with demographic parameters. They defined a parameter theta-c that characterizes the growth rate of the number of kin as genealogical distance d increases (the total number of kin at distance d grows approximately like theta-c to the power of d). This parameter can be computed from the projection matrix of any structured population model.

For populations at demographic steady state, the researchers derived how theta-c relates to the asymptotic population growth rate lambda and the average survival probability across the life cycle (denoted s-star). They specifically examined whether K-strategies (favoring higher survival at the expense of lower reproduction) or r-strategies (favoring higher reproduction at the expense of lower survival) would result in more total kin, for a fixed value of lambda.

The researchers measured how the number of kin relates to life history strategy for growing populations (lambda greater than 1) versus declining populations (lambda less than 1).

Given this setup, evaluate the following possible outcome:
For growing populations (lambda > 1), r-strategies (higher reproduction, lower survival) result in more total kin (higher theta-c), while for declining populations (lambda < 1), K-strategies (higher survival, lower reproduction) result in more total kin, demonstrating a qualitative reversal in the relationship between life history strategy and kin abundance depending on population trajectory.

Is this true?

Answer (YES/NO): NO